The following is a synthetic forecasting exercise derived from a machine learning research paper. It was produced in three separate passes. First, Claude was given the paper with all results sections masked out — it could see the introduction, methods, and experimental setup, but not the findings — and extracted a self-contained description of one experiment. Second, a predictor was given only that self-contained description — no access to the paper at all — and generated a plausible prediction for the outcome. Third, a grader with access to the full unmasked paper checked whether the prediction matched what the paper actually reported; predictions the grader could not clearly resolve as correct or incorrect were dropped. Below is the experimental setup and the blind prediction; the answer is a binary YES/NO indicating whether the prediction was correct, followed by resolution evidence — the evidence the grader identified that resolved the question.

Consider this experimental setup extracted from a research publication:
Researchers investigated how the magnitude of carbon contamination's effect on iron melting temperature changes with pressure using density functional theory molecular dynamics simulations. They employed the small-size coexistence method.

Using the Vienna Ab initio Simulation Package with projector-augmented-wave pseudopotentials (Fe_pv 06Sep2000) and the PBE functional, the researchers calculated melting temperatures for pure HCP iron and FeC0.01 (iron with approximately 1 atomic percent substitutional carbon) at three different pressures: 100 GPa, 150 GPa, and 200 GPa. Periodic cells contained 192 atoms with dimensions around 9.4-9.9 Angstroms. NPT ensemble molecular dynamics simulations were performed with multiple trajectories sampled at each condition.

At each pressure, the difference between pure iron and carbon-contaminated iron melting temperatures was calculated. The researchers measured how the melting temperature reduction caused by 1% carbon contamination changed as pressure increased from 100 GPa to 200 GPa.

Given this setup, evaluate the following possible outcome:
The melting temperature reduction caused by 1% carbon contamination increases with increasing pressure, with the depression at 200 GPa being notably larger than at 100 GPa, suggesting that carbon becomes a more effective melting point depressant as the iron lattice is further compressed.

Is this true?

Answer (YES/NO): YES